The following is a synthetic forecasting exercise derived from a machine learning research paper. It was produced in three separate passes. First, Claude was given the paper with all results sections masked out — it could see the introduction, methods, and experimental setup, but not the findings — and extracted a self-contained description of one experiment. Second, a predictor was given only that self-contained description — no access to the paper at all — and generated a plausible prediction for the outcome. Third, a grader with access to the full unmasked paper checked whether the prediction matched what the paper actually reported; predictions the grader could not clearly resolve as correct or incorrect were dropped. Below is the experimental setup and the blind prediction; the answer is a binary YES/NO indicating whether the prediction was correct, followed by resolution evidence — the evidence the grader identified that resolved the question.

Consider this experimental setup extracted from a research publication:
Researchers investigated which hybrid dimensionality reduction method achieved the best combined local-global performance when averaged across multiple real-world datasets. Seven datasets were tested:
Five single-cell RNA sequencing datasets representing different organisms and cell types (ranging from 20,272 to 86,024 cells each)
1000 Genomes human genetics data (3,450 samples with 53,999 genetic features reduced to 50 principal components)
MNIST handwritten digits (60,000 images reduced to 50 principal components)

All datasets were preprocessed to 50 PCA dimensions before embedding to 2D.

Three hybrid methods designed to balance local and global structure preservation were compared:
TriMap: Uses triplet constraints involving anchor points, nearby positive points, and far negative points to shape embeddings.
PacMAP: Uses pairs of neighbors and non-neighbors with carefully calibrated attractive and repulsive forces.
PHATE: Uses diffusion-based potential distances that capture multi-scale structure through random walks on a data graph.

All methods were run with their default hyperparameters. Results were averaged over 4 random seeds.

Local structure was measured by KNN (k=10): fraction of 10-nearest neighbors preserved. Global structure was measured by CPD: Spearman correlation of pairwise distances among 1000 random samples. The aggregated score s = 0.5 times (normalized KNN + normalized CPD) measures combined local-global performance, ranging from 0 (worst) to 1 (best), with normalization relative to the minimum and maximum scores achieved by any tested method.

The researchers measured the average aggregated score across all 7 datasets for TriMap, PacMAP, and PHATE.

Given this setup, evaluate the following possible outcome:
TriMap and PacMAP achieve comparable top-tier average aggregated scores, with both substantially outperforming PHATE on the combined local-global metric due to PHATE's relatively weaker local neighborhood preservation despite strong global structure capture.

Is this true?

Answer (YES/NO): NO